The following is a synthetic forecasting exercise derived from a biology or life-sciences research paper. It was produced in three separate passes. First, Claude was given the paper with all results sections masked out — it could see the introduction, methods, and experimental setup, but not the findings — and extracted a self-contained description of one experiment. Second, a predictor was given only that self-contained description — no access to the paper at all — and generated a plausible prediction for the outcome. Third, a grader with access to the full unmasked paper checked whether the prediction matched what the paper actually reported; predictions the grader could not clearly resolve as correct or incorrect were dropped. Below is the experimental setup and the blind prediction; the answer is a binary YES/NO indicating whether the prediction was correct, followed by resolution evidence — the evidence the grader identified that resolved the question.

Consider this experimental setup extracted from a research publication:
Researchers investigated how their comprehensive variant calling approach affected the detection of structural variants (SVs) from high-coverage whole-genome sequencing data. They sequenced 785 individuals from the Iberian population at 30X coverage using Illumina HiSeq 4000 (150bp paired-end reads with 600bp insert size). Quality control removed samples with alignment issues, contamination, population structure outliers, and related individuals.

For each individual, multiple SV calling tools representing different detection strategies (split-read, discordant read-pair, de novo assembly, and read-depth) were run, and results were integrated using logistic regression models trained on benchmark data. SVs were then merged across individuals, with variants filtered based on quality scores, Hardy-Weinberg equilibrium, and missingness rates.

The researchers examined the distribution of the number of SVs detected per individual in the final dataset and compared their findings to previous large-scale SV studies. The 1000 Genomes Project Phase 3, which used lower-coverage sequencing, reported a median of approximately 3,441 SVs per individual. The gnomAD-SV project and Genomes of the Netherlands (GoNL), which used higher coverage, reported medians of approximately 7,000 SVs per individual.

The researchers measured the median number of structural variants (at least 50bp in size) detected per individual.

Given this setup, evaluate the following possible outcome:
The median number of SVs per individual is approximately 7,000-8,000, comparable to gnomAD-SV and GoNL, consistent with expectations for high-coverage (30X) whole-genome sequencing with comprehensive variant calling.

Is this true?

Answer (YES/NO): NO